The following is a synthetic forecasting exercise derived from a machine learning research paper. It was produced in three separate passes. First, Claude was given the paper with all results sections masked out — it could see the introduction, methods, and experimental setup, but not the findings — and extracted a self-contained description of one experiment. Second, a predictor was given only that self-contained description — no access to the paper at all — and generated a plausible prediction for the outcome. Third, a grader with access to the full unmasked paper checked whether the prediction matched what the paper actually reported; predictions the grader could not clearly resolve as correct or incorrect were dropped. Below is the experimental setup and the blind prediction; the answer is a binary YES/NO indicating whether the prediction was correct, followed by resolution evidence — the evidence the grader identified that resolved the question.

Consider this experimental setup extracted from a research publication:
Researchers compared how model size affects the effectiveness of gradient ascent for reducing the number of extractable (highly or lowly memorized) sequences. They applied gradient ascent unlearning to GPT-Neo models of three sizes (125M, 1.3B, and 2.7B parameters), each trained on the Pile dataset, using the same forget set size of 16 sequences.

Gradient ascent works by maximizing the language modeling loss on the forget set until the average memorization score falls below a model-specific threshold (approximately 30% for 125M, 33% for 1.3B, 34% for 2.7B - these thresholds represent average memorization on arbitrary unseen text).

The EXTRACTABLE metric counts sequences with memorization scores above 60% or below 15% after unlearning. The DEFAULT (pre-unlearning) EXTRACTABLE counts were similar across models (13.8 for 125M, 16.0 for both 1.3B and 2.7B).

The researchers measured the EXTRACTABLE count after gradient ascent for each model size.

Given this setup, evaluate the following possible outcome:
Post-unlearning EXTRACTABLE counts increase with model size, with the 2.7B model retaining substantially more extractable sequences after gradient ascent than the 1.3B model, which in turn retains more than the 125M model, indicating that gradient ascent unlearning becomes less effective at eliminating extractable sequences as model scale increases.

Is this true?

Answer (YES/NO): NO